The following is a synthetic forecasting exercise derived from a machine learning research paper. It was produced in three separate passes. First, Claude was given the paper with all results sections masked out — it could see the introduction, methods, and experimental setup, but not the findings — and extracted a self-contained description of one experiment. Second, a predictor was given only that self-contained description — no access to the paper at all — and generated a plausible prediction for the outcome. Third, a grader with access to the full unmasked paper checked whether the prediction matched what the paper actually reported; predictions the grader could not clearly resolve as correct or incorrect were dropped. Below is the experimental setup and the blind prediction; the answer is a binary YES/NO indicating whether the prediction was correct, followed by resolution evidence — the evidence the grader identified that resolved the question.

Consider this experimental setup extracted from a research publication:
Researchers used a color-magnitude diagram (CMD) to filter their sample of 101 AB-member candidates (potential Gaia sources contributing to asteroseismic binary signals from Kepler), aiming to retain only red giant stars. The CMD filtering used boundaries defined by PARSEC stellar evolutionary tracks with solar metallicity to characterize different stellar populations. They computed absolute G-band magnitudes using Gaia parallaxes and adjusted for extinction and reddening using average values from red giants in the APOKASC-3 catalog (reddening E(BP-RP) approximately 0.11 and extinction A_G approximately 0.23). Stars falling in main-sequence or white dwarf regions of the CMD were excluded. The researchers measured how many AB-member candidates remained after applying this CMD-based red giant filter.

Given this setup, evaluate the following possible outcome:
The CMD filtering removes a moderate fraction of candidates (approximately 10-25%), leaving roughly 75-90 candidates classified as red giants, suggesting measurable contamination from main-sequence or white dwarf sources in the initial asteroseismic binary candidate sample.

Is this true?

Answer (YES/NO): NO